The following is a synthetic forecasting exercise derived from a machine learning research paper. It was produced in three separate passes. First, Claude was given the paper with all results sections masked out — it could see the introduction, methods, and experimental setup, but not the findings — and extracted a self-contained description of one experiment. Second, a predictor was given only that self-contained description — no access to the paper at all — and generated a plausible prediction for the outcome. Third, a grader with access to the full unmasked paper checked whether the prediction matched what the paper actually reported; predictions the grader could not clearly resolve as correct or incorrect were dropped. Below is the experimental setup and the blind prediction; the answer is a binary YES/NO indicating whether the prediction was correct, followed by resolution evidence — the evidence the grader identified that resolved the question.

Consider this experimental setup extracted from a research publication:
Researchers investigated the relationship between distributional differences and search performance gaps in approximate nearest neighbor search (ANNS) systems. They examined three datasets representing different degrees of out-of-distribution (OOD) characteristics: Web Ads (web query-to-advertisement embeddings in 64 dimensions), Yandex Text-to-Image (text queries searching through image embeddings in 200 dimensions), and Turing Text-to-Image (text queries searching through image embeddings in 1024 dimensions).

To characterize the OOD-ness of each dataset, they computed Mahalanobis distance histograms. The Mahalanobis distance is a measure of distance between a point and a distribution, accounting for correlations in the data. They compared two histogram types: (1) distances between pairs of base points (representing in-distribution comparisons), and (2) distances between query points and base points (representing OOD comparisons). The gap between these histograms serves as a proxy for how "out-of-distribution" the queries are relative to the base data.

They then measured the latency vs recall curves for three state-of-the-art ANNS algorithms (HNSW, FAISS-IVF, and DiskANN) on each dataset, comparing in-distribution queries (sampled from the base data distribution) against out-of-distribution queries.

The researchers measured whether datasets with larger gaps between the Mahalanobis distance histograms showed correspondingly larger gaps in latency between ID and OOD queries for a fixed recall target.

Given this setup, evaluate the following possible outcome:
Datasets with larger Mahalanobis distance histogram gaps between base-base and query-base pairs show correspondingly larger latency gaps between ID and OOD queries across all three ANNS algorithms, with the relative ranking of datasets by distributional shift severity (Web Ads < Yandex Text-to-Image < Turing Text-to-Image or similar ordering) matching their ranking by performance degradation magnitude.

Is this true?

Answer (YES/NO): YES